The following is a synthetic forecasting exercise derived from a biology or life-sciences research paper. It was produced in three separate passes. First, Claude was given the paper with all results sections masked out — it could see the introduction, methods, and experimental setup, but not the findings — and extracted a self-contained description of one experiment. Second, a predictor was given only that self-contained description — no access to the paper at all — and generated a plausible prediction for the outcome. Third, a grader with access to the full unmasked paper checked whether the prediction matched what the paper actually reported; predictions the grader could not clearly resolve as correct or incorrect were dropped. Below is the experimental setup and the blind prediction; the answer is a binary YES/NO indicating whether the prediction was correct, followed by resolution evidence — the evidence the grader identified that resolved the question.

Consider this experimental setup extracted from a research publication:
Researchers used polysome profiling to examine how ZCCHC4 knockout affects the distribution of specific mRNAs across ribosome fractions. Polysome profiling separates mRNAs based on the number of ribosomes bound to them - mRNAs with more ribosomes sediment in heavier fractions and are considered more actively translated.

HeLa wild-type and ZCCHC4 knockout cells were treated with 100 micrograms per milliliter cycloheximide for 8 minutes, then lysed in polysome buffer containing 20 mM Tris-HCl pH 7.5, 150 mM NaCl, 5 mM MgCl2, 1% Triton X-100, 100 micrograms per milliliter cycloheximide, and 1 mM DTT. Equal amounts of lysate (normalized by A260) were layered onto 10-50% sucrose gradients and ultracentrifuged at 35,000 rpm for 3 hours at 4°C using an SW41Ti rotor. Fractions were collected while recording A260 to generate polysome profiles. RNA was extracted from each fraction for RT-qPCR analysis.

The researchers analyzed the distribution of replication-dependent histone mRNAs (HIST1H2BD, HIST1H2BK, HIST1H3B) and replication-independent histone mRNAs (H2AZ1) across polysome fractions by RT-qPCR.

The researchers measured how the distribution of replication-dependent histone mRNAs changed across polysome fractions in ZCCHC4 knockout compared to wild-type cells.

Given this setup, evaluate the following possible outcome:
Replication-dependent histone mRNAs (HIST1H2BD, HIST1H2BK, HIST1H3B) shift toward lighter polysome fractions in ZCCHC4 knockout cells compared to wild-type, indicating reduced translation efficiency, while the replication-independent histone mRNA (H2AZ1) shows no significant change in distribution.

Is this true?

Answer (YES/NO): YES